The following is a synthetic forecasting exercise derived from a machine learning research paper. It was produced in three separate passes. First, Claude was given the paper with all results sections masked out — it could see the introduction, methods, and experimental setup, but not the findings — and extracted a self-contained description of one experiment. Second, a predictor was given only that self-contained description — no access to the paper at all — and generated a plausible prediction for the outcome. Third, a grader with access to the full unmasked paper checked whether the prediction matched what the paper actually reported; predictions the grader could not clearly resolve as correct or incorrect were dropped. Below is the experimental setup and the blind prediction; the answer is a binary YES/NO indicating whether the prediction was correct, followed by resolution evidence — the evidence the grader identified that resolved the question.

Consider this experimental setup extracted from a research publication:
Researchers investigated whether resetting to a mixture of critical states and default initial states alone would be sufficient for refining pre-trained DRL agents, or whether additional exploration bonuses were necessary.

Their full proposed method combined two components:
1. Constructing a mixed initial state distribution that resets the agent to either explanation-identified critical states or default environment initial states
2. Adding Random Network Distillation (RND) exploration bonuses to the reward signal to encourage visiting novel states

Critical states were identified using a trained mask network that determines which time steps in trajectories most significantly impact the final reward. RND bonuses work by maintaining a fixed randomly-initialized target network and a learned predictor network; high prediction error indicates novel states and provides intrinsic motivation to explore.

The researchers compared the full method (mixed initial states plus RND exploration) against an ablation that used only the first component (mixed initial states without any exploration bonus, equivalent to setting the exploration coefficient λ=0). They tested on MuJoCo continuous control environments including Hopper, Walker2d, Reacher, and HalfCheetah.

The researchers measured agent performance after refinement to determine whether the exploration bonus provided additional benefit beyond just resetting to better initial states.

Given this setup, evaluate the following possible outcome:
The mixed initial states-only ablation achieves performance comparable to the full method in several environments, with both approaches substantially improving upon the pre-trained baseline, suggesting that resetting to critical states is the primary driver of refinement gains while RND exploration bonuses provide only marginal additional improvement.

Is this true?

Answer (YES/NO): NO